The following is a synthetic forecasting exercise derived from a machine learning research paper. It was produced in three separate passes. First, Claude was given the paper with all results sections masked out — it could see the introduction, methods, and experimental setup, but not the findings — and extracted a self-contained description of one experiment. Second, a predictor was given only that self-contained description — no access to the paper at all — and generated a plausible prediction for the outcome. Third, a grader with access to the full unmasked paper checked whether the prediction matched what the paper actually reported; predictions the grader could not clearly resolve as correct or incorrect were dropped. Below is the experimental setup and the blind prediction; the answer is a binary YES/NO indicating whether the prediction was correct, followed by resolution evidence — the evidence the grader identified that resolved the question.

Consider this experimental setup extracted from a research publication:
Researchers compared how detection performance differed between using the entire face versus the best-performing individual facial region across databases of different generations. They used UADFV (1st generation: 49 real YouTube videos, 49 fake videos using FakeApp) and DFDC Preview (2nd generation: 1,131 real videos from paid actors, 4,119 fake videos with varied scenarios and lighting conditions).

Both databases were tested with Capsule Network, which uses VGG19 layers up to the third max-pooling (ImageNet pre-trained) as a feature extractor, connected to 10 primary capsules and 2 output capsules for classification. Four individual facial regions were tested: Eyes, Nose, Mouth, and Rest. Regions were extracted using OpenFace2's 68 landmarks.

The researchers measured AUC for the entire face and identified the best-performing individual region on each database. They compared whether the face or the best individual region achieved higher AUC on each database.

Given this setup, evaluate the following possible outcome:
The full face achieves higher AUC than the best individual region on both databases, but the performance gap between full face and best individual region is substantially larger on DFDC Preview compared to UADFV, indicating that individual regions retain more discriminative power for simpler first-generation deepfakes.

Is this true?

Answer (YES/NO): NO